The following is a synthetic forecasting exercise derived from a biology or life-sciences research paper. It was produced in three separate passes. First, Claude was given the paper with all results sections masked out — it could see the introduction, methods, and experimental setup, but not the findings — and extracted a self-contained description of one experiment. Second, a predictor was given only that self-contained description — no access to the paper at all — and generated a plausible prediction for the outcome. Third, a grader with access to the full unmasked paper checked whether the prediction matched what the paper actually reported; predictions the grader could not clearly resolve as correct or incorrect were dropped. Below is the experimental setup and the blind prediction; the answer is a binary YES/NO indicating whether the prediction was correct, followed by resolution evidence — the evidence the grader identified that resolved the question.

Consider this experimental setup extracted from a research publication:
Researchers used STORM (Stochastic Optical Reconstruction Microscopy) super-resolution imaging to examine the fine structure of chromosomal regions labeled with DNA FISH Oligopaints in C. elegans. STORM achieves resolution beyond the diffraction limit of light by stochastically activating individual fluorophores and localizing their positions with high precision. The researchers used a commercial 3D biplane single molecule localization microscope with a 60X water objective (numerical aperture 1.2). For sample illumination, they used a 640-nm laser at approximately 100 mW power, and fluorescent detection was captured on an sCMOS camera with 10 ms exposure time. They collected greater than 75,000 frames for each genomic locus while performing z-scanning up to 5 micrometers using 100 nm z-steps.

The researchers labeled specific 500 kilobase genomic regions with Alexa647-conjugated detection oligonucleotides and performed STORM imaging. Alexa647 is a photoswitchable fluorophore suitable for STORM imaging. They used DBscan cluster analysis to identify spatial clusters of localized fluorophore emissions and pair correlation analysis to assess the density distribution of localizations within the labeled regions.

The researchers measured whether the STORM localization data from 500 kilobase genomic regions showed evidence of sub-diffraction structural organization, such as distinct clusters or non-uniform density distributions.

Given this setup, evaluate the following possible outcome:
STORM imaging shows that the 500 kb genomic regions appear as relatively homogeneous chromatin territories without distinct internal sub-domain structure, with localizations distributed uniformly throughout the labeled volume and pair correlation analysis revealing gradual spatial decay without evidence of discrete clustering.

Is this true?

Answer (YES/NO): NO